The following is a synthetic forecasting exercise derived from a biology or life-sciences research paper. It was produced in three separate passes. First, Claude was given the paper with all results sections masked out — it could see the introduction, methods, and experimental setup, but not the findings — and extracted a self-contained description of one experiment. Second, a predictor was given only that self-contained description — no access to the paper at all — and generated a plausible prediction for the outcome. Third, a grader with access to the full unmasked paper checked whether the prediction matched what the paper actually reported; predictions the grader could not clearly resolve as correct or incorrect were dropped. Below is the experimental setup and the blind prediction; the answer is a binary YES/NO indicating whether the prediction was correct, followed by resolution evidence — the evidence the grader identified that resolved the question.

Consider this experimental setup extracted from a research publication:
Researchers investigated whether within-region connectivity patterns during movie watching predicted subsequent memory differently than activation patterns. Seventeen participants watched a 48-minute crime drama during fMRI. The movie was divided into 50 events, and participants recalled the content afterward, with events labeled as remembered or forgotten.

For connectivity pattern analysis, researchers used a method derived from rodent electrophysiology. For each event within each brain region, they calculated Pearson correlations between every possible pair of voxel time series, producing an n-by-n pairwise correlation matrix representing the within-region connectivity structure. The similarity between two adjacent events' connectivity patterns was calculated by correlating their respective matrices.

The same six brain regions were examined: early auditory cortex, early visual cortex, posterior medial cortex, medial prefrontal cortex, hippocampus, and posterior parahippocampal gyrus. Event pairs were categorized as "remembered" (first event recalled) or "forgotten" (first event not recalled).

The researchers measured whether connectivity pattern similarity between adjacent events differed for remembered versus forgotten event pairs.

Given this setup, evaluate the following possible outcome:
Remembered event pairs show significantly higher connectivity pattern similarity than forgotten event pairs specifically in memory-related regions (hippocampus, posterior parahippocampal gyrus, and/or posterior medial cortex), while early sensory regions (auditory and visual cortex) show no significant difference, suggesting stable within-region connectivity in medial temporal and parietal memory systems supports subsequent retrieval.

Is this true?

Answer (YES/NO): NO